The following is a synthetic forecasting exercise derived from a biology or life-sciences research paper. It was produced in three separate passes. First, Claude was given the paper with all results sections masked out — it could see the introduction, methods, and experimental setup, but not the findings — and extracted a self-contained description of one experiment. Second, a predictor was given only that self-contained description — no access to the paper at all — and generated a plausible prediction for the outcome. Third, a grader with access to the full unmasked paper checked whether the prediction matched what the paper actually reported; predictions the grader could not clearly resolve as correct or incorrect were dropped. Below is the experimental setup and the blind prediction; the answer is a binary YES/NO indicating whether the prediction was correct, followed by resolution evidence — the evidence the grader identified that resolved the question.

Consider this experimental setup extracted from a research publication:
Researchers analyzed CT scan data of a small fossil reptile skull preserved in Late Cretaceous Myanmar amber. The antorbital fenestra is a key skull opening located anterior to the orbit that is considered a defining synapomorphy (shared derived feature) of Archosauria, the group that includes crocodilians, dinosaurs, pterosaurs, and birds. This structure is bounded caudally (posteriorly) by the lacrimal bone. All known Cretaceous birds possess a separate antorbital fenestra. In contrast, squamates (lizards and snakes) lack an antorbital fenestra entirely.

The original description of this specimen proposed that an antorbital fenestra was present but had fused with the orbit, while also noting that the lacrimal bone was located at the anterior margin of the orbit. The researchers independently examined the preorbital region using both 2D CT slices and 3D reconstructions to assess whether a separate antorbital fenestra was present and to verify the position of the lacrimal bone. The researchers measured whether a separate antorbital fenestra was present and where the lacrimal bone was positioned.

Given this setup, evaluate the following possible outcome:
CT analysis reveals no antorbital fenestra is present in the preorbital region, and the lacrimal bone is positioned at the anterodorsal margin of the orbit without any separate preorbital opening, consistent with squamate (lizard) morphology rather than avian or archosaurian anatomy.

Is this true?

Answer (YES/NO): YES